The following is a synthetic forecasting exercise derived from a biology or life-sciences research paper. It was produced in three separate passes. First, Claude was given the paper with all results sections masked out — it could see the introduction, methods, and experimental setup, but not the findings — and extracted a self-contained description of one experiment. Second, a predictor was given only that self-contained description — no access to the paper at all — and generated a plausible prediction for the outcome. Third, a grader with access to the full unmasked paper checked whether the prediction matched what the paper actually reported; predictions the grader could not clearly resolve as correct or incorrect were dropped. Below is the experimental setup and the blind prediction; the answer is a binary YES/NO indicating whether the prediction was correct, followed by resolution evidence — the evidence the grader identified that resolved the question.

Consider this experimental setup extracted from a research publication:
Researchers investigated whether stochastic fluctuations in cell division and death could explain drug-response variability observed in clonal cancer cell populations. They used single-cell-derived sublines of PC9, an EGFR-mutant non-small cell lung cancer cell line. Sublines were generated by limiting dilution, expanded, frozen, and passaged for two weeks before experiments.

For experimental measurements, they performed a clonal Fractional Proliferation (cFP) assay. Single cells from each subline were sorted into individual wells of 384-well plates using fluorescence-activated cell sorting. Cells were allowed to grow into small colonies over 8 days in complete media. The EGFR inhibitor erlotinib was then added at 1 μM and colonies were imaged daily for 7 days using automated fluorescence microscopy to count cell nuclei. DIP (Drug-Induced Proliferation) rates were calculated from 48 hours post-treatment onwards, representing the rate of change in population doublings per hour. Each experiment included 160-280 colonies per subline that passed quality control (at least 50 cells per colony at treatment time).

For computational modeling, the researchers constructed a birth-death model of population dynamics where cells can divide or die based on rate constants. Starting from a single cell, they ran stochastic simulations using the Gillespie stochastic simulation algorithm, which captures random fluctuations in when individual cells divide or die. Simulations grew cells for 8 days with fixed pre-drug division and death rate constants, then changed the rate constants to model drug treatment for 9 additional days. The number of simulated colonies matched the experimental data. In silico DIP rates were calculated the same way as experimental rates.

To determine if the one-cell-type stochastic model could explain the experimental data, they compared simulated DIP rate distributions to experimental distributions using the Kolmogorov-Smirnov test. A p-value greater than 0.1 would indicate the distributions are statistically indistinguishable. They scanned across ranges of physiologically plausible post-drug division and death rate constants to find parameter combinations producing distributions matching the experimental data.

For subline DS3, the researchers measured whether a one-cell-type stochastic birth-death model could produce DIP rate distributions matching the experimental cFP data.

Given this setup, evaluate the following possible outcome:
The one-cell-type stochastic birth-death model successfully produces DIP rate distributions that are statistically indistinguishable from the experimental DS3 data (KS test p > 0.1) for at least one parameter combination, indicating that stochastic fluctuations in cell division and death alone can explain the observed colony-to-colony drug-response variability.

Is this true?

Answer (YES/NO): YES